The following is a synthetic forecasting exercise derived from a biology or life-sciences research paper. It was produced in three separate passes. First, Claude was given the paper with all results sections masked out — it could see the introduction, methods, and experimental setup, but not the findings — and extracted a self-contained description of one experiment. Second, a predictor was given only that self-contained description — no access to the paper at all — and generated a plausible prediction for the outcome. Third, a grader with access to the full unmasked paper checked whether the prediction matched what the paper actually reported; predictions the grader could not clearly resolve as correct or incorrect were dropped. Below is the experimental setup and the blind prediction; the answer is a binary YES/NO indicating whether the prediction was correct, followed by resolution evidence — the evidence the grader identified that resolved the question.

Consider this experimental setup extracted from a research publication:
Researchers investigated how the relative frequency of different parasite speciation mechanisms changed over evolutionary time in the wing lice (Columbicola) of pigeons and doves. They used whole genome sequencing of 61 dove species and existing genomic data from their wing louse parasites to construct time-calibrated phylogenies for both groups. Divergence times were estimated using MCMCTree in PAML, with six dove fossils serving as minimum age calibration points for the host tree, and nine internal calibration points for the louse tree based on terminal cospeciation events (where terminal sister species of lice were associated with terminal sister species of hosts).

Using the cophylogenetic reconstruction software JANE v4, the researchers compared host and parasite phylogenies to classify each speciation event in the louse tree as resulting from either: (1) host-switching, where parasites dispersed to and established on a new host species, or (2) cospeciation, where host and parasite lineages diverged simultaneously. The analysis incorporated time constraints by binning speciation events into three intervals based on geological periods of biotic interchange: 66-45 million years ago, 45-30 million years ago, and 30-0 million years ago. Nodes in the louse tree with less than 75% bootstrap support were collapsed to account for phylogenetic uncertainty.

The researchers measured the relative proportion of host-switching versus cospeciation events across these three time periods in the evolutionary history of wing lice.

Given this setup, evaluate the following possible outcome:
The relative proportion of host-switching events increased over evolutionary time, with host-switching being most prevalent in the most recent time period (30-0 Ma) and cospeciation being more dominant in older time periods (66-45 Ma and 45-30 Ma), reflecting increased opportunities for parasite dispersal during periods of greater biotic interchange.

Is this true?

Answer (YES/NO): NO